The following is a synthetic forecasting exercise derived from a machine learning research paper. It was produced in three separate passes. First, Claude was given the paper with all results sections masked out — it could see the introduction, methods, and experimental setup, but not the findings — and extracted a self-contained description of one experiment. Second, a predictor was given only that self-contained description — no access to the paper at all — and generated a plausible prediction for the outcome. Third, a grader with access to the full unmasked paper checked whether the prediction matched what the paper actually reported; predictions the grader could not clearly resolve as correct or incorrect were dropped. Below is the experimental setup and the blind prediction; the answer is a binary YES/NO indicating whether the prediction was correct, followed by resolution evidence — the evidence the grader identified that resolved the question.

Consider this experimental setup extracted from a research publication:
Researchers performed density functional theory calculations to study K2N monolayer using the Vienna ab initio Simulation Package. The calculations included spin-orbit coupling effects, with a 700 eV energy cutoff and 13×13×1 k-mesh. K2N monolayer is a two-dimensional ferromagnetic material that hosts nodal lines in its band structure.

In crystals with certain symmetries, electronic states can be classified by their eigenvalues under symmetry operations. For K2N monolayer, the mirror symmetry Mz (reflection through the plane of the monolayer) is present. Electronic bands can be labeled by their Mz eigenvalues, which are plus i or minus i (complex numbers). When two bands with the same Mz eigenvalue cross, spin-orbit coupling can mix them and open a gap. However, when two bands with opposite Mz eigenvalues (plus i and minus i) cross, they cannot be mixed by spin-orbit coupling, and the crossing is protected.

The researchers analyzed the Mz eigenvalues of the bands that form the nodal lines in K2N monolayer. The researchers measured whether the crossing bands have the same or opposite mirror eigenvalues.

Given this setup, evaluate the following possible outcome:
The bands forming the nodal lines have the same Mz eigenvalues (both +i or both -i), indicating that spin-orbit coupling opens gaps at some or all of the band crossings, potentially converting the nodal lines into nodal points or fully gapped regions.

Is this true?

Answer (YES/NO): NO